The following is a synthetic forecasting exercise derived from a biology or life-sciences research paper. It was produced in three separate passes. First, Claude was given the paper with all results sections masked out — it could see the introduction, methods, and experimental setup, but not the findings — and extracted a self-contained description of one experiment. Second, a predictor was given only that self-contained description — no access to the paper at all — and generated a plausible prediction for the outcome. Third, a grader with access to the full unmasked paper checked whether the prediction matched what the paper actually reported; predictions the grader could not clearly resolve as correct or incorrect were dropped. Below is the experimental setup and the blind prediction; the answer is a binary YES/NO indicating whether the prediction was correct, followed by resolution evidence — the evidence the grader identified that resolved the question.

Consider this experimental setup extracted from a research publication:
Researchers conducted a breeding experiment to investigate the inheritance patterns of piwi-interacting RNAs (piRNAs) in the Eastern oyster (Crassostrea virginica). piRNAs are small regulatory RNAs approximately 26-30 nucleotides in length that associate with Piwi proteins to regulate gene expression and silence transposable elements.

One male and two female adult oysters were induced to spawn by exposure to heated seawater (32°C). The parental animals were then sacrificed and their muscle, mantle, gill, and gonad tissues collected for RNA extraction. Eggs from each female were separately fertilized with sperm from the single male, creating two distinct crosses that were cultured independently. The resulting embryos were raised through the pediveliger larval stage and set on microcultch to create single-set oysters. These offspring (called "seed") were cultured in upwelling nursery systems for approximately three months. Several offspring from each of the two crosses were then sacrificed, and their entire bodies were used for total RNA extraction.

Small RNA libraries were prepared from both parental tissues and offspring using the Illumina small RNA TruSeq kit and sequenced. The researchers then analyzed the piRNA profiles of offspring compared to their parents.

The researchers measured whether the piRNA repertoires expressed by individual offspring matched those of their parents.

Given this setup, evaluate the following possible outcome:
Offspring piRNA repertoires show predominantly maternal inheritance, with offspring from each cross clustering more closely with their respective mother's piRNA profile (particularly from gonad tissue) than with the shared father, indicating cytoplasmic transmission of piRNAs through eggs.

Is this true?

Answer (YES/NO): NO